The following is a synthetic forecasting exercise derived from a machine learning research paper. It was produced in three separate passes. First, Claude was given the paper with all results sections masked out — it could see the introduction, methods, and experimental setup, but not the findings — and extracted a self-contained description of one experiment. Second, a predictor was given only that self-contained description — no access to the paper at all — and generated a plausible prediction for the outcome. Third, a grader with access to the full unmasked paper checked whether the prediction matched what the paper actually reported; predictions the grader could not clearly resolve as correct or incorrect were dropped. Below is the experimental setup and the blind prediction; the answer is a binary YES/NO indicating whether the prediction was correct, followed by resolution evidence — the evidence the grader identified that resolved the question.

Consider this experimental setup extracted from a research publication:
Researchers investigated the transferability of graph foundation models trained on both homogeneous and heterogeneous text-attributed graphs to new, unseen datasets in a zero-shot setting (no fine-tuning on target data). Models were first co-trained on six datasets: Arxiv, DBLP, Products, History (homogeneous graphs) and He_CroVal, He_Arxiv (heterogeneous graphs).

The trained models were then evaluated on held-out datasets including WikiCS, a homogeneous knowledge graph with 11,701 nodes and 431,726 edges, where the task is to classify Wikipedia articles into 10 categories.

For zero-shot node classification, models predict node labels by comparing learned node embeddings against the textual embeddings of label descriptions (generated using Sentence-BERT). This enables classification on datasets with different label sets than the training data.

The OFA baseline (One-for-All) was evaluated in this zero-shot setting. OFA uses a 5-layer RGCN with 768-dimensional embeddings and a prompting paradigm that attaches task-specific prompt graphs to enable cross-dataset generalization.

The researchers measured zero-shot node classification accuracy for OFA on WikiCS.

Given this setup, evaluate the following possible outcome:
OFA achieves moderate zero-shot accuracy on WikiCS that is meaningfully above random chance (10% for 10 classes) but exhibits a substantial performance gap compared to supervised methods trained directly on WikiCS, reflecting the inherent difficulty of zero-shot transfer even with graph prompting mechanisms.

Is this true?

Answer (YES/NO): NO